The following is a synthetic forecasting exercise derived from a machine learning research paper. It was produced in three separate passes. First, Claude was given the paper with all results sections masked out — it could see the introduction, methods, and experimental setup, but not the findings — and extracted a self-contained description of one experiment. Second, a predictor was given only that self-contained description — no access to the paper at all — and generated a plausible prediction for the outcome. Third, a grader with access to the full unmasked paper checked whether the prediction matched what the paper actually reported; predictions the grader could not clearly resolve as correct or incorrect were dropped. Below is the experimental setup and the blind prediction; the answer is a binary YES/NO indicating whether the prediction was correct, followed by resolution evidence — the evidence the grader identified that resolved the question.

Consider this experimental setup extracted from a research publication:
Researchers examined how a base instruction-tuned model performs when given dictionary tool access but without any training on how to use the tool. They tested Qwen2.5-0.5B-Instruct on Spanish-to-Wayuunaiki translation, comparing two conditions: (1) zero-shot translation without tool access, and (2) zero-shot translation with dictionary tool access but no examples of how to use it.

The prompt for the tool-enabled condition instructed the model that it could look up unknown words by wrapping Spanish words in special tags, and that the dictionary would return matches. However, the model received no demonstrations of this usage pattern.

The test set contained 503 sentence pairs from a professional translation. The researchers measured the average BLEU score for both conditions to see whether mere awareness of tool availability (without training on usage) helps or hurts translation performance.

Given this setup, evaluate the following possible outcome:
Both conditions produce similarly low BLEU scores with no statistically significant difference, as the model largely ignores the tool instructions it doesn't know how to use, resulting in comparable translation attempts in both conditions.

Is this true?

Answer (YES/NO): NO